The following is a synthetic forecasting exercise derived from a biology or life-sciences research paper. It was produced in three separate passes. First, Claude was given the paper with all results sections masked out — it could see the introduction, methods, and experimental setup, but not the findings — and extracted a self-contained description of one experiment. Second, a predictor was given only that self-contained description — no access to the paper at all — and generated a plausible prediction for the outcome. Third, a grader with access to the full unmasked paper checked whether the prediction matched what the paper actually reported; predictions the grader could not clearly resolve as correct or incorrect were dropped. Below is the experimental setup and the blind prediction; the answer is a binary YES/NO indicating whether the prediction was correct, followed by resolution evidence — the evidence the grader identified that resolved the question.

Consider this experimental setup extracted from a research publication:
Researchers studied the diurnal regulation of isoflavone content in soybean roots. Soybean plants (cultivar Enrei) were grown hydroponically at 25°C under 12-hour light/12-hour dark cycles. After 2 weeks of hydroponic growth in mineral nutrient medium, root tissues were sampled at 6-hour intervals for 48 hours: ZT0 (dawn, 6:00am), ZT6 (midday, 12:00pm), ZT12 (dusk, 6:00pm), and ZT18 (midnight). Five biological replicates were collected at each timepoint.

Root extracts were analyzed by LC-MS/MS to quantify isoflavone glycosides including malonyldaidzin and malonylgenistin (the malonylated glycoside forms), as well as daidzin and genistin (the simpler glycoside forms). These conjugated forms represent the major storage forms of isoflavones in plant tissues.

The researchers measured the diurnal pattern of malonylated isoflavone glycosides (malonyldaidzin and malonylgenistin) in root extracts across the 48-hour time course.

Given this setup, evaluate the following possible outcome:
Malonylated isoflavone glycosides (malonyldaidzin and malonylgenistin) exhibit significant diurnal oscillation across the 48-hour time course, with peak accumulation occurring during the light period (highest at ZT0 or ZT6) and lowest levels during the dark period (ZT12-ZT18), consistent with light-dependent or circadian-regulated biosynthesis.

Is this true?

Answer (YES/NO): NO